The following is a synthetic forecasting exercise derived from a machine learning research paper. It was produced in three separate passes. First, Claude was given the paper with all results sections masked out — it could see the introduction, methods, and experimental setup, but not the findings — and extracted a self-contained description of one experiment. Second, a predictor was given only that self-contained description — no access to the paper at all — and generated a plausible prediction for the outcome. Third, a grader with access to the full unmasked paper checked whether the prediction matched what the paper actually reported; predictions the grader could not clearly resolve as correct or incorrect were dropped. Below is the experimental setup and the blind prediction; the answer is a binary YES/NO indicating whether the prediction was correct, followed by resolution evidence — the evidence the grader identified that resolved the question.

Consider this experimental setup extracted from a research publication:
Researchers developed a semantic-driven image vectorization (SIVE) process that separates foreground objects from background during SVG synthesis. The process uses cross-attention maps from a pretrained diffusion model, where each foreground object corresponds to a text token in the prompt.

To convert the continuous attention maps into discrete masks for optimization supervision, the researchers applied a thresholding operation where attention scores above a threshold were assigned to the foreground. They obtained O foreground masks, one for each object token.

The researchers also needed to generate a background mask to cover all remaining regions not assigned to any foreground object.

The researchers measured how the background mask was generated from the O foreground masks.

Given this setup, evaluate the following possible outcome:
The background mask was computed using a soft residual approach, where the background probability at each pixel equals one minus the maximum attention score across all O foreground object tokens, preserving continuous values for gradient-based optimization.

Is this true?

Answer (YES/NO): NO